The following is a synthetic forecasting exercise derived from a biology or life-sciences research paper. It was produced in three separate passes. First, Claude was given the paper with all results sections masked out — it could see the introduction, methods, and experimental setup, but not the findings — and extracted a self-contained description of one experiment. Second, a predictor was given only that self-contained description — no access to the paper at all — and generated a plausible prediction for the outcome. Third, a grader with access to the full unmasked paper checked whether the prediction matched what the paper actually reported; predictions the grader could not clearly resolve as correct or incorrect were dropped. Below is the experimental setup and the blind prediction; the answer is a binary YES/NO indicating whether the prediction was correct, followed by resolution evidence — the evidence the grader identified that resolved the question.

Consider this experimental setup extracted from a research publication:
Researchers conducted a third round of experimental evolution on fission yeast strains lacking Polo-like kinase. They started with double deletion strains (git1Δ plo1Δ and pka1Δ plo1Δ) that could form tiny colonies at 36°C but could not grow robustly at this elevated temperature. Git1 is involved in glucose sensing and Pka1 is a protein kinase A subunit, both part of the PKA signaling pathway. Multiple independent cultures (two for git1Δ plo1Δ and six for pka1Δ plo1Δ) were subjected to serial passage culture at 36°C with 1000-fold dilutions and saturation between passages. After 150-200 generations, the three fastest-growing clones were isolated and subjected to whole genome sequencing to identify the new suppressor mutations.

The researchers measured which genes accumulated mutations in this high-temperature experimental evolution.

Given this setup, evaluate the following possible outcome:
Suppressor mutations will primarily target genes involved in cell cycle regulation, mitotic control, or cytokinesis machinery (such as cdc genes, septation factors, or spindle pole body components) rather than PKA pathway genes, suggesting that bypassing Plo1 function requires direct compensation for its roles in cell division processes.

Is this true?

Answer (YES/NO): NO